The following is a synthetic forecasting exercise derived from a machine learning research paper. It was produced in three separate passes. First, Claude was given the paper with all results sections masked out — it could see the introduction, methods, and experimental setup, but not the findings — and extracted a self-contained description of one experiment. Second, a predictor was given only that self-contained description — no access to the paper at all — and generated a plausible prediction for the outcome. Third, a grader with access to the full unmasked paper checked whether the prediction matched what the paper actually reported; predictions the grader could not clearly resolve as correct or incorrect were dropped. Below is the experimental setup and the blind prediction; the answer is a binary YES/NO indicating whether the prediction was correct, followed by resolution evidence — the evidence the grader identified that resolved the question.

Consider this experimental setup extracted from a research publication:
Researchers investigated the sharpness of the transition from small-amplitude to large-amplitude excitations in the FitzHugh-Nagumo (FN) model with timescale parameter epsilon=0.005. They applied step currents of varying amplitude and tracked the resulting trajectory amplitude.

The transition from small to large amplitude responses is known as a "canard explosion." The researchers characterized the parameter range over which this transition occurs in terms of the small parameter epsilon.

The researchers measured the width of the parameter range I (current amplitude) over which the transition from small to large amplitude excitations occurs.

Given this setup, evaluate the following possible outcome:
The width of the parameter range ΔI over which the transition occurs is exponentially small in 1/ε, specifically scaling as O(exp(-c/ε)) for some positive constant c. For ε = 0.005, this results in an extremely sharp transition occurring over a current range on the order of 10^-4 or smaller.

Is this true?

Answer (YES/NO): NO